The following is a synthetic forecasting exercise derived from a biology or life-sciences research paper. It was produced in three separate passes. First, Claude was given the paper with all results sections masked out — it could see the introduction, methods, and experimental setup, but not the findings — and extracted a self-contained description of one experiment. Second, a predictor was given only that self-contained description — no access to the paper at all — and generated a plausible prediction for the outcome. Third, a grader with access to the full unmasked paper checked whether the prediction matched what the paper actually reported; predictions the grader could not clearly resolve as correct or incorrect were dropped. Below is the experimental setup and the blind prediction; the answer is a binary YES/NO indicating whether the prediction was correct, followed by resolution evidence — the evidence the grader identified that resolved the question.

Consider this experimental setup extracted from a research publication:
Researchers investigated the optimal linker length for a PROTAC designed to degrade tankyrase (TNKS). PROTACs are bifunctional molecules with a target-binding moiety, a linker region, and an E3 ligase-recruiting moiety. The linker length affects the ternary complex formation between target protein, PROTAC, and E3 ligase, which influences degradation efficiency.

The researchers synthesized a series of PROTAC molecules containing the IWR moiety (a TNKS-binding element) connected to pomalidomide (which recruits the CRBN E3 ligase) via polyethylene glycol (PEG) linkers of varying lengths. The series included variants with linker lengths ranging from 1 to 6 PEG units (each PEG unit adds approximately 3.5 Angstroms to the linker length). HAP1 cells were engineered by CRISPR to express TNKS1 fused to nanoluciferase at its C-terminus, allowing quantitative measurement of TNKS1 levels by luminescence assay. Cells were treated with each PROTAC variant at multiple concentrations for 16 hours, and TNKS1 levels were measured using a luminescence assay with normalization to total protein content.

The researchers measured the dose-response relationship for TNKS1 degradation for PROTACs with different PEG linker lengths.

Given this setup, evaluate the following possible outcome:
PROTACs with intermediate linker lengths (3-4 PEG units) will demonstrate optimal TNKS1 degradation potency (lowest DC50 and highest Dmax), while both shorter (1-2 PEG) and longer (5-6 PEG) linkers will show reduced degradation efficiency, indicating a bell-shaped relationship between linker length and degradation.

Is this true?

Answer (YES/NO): YES